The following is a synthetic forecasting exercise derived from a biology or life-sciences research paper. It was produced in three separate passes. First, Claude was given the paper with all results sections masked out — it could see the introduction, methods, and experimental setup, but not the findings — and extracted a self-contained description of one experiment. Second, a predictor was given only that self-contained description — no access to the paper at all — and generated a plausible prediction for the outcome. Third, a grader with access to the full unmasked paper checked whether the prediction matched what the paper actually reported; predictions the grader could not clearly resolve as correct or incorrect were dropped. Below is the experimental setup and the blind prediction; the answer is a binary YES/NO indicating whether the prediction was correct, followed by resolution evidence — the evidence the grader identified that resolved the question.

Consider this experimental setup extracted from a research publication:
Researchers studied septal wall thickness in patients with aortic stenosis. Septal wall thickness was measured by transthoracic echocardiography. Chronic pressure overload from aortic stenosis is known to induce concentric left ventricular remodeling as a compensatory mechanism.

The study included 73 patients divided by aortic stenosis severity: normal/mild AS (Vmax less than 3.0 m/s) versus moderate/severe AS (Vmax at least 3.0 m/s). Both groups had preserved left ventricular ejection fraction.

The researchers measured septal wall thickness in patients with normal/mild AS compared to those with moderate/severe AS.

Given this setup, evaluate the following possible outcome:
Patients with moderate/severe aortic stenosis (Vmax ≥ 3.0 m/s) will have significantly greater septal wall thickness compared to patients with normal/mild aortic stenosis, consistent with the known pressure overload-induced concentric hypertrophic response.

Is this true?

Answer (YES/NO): YES